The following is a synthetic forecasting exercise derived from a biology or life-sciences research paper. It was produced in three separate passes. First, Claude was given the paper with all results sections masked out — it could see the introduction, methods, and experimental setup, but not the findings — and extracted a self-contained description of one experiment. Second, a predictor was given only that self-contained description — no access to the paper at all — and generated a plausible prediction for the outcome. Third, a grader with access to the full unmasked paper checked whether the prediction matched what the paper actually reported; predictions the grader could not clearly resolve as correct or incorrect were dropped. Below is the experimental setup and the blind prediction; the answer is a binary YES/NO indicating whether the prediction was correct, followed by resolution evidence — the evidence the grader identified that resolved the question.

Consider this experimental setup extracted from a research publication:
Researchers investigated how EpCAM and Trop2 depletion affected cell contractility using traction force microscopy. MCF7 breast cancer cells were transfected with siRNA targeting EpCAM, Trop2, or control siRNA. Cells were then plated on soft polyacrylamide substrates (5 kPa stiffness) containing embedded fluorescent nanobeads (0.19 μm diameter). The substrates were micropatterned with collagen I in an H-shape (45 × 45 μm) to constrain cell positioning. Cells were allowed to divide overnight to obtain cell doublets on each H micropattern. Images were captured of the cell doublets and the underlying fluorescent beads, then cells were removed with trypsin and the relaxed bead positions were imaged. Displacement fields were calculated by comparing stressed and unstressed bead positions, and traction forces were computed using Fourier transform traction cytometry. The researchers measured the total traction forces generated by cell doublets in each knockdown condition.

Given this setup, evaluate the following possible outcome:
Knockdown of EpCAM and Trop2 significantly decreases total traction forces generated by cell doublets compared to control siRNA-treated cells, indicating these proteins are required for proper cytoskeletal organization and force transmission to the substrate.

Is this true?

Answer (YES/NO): NO